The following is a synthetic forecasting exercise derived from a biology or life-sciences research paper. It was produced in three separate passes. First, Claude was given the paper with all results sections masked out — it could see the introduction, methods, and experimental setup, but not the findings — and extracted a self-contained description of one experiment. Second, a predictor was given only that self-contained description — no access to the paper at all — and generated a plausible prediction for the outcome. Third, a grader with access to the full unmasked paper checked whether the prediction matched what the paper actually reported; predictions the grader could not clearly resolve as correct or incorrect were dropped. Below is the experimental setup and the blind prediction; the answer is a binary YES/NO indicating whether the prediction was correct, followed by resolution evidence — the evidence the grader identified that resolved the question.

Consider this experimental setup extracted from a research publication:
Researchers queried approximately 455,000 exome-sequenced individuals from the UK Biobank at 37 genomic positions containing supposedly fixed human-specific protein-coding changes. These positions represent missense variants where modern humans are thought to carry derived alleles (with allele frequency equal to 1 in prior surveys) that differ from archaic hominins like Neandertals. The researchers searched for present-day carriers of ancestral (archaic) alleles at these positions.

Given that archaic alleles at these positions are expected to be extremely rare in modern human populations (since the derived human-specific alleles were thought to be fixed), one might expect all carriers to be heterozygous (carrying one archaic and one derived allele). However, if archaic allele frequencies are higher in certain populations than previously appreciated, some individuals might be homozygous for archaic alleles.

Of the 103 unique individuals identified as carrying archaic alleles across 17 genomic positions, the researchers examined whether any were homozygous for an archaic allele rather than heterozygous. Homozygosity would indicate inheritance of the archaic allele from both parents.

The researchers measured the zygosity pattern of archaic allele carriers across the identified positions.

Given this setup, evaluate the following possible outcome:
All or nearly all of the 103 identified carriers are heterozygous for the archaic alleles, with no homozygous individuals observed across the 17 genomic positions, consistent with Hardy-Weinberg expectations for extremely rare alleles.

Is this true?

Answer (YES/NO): NO